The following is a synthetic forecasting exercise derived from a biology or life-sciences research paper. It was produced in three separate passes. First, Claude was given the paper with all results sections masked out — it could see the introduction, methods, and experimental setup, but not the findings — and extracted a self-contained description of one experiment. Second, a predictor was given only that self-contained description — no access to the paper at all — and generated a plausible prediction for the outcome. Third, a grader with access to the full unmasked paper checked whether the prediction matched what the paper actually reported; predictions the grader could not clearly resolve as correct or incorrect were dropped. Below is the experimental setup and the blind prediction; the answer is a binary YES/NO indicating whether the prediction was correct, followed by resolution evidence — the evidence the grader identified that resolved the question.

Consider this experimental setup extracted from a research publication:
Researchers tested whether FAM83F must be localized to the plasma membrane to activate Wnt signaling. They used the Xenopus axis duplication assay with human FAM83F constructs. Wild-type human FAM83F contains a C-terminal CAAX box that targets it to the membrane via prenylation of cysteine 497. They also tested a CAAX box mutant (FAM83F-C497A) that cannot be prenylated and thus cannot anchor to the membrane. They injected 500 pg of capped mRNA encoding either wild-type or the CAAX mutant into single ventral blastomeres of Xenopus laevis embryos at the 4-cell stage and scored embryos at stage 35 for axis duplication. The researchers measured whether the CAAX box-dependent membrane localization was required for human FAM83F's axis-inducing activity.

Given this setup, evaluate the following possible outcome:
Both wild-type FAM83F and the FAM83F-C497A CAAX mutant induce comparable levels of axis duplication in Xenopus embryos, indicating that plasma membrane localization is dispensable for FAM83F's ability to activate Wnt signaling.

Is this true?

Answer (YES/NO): YES